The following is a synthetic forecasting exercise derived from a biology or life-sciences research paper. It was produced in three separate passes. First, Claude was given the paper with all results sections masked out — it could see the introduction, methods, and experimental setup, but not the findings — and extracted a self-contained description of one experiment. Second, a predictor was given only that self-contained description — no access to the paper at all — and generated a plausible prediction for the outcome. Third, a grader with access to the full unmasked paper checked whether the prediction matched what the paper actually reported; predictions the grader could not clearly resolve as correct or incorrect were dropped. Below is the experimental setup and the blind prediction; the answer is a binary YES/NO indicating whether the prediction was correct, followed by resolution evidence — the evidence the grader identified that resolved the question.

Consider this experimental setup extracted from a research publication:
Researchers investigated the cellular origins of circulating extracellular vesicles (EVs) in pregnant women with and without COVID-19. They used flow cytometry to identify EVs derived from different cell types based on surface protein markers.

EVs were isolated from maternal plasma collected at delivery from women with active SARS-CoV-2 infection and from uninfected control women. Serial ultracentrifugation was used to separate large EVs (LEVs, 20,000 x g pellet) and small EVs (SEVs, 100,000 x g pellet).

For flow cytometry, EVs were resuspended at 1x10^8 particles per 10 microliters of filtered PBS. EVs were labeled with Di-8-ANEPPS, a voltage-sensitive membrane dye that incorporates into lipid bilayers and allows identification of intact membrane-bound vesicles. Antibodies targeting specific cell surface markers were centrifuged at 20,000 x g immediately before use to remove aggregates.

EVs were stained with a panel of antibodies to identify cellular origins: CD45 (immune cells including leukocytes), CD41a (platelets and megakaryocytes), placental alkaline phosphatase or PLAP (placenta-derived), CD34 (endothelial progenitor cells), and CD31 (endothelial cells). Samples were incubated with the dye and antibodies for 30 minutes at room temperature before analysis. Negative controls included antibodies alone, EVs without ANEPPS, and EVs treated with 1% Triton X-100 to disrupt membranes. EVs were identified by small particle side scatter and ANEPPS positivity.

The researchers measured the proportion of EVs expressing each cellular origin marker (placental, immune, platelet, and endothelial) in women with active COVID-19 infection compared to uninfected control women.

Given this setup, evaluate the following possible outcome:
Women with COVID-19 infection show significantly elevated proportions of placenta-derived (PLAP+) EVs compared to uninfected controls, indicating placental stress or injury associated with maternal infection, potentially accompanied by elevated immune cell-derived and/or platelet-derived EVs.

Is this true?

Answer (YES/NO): NO